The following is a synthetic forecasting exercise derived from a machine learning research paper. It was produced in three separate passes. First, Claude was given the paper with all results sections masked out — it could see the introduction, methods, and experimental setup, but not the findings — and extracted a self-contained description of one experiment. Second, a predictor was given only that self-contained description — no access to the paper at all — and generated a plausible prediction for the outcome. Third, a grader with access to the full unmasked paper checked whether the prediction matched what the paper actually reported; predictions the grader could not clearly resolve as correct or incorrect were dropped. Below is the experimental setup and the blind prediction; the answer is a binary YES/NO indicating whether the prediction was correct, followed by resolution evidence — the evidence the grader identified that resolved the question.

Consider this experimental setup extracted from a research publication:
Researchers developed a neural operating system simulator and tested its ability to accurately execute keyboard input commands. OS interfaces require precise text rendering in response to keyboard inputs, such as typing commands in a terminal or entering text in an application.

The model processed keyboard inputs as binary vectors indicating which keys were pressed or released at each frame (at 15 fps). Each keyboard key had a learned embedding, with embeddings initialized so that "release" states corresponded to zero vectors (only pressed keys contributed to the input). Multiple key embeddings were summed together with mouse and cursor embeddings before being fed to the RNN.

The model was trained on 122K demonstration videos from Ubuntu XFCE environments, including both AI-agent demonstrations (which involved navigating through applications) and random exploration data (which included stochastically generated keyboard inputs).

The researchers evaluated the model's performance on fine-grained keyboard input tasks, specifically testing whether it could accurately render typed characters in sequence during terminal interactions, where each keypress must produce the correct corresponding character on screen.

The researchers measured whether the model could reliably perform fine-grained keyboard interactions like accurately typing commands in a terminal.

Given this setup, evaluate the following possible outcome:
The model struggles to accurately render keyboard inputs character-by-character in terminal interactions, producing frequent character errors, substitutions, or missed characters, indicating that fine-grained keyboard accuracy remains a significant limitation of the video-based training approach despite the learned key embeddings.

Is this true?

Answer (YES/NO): YES